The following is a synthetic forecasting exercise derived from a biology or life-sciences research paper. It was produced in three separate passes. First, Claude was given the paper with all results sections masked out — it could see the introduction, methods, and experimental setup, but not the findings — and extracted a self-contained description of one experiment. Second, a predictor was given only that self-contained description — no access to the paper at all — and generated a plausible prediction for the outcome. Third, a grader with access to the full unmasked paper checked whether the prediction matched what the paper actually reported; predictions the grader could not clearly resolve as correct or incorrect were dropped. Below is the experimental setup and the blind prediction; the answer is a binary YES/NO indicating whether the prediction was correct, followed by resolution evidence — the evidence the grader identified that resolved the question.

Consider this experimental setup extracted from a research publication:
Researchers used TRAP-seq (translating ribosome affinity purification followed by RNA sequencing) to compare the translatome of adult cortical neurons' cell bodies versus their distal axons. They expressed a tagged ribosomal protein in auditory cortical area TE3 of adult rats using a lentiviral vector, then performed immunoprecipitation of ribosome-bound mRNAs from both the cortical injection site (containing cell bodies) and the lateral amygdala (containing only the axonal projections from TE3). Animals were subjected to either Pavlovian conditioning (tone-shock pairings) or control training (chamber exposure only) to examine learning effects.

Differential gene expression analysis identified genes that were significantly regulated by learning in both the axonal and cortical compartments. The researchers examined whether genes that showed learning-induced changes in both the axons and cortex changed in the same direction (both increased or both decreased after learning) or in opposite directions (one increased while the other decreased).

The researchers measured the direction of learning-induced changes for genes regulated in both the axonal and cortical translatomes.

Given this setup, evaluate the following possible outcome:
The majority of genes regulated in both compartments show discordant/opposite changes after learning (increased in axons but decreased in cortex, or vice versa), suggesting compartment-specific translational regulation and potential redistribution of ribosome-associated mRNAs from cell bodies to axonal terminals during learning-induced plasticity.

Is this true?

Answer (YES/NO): YES